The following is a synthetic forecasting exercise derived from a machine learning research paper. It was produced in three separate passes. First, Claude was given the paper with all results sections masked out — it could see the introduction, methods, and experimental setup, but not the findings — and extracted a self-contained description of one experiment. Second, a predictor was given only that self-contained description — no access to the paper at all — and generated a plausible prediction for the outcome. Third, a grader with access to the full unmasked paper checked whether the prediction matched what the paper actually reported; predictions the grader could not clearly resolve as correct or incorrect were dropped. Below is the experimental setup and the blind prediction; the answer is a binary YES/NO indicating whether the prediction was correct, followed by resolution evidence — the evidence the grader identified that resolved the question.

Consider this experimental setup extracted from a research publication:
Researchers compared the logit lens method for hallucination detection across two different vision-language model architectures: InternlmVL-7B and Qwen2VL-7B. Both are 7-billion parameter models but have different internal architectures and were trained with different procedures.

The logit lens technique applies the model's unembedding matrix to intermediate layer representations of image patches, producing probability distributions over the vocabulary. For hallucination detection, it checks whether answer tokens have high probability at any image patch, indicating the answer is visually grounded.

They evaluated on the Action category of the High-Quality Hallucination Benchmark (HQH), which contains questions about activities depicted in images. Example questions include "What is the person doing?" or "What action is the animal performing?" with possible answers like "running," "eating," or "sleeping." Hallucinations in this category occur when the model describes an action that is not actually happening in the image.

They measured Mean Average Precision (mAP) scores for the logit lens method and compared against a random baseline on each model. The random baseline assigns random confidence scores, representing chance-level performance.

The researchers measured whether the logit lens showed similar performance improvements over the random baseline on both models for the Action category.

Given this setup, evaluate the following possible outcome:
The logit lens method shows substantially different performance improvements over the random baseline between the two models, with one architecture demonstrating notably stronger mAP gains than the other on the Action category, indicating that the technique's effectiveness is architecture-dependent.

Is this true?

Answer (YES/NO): NO